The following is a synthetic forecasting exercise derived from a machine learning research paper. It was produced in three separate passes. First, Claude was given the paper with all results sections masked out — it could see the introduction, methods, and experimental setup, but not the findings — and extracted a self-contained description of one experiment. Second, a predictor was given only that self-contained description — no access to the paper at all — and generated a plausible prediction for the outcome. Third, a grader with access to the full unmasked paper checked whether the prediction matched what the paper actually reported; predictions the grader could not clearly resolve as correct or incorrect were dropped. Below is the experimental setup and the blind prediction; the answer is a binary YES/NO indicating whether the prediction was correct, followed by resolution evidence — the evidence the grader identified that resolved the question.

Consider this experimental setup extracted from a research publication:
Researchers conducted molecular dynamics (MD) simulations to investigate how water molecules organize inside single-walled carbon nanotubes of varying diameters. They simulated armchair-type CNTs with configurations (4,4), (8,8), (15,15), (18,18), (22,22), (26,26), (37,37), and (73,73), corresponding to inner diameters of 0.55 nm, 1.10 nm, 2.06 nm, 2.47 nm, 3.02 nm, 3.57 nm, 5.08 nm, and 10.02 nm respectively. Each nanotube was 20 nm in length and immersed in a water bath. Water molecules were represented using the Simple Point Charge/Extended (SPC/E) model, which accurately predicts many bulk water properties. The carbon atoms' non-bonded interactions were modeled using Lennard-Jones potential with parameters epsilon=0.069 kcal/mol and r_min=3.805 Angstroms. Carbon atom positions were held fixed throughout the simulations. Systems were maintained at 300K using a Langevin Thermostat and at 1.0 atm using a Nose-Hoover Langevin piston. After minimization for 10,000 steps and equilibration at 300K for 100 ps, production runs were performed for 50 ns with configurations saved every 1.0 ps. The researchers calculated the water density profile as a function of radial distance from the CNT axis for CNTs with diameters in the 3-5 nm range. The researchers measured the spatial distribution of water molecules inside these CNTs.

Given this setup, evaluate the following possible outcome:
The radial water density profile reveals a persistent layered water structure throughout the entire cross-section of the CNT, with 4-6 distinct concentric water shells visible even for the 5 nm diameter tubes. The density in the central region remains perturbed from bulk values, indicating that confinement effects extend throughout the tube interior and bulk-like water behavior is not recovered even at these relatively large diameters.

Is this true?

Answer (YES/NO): NO